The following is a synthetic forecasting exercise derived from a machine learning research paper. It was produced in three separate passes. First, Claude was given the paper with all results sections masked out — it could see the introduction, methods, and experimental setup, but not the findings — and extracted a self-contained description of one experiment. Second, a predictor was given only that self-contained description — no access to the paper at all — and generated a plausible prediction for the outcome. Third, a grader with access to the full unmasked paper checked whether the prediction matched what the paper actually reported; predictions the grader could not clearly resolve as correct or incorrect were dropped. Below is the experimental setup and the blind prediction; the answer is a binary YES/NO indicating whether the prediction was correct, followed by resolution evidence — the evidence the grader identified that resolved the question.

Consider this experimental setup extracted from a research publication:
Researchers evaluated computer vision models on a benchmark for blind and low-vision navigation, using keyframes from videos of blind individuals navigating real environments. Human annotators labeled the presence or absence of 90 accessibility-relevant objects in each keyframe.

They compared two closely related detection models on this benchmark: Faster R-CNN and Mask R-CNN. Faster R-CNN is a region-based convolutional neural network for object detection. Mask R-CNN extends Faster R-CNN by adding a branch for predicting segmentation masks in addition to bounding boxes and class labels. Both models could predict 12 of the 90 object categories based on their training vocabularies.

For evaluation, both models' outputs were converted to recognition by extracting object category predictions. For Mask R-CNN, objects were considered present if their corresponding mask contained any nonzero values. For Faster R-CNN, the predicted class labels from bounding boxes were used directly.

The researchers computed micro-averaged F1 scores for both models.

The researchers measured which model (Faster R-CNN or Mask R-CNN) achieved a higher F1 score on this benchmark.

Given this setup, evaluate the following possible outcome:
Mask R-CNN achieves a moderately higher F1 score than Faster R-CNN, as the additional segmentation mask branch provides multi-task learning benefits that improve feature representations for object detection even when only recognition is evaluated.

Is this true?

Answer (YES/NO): NO